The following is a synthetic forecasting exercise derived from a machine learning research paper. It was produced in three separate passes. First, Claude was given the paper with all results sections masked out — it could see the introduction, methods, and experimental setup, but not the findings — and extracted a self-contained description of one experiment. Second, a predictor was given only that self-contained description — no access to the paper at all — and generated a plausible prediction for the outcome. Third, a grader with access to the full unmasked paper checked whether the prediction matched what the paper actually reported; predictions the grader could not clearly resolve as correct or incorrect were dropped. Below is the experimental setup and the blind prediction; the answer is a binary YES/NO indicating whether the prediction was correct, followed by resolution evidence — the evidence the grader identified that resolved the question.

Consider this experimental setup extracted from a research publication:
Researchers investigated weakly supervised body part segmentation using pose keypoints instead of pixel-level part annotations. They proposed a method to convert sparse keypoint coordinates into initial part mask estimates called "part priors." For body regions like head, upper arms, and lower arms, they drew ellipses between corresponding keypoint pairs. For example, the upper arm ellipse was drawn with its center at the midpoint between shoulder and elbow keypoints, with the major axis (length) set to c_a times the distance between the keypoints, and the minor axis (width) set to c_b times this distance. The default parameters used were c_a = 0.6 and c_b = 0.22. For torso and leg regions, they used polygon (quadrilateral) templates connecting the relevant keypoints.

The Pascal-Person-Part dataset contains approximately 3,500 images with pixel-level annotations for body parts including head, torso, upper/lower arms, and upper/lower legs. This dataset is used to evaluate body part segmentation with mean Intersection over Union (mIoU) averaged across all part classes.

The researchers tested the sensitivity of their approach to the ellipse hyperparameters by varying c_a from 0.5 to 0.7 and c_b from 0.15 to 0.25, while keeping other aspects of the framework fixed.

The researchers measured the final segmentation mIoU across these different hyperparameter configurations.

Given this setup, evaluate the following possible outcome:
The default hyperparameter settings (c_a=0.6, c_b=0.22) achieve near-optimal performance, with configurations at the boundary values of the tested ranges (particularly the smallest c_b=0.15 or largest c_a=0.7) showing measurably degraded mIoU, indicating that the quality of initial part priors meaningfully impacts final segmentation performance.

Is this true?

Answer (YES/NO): YES